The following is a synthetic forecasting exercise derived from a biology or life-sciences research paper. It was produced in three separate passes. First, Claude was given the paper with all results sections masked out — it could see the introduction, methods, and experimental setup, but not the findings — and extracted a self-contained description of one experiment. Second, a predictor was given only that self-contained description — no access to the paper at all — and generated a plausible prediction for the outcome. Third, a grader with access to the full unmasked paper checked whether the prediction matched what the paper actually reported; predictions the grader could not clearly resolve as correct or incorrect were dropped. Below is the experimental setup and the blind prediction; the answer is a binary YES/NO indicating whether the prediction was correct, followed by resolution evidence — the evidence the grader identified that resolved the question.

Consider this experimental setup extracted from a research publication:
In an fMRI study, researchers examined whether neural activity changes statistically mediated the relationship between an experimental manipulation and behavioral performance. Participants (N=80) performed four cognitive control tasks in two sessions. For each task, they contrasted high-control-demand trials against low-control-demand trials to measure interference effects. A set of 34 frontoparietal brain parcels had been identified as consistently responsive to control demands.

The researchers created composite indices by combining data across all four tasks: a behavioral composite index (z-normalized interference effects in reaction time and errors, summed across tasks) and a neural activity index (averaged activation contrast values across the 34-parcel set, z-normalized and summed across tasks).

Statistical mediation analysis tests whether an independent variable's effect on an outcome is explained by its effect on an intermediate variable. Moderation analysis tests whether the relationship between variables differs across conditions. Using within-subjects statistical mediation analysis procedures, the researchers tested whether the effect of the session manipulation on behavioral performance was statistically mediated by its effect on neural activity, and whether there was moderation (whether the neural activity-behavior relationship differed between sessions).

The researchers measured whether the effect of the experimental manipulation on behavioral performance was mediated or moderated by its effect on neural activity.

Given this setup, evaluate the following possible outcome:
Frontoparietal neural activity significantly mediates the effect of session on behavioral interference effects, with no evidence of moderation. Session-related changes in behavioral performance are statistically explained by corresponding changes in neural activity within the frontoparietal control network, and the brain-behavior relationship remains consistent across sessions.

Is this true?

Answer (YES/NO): YES